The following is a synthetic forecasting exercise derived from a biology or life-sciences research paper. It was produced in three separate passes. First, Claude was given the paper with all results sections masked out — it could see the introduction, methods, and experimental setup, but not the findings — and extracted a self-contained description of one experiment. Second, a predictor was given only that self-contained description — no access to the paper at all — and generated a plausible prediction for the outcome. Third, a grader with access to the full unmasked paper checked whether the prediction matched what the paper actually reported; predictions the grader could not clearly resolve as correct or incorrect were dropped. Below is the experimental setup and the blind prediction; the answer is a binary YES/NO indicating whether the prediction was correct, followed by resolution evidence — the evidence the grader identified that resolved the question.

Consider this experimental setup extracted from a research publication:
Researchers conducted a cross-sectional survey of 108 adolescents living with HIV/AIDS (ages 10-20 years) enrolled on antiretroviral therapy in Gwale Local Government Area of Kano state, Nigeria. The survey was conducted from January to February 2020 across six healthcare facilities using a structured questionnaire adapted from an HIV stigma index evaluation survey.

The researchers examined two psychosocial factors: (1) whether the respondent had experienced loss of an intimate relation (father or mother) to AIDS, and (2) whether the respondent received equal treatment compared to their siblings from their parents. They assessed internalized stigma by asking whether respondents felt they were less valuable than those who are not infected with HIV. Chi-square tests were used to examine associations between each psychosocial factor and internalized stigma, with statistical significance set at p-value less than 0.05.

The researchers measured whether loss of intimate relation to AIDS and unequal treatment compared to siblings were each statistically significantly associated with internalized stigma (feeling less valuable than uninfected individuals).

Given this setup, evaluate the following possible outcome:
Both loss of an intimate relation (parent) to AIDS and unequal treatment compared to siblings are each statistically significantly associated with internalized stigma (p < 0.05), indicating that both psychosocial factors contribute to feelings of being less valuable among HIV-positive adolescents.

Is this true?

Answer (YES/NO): YES